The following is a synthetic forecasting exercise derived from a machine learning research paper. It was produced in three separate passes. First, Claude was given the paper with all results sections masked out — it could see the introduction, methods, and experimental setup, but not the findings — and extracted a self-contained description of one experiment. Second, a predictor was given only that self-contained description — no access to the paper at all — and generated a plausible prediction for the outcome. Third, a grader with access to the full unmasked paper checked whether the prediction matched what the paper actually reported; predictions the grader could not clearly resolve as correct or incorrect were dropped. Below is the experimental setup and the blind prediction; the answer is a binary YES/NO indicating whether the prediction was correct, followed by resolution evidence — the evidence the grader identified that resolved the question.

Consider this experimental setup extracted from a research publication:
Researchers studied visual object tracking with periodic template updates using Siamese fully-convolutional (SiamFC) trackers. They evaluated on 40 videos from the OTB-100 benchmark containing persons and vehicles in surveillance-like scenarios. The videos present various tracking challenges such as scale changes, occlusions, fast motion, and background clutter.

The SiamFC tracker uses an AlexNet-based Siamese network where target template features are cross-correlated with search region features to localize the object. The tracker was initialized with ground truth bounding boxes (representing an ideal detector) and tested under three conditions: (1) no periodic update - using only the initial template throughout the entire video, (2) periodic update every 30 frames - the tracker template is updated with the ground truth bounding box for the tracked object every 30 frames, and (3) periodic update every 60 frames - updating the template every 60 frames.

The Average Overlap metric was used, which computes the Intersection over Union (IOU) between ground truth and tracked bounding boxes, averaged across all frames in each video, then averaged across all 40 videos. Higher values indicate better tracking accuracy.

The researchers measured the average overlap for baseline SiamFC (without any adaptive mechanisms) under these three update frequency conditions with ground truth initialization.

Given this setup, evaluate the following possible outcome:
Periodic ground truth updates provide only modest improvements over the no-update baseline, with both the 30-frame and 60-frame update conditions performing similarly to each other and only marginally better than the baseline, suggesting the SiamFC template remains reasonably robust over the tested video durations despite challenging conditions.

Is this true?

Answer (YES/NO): NO